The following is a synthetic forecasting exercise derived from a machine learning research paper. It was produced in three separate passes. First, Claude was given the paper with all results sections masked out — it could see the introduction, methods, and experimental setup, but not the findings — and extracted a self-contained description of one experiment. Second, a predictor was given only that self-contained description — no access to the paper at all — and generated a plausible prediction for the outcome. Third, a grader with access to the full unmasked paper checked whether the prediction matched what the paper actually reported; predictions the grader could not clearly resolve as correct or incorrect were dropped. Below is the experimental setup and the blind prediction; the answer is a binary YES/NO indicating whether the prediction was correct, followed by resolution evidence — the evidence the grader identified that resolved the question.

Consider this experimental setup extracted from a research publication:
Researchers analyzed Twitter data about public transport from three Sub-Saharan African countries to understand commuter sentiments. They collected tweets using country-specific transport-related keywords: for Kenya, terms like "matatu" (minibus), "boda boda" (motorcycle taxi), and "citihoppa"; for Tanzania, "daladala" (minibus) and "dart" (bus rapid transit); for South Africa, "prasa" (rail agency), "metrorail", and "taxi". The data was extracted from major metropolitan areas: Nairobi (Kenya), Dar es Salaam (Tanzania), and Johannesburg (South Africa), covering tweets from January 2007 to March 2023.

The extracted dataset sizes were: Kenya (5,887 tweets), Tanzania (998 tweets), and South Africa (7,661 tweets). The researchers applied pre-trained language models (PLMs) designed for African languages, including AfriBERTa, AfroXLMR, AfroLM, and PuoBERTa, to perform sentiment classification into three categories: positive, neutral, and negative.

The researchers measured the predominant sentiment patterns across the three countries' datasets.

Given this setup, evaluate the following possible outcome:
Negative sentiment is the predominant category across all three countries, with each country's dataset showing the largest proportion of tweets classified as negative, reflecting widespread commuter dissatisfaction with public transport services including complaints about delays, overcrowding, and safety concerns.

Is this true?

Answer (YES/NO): NO